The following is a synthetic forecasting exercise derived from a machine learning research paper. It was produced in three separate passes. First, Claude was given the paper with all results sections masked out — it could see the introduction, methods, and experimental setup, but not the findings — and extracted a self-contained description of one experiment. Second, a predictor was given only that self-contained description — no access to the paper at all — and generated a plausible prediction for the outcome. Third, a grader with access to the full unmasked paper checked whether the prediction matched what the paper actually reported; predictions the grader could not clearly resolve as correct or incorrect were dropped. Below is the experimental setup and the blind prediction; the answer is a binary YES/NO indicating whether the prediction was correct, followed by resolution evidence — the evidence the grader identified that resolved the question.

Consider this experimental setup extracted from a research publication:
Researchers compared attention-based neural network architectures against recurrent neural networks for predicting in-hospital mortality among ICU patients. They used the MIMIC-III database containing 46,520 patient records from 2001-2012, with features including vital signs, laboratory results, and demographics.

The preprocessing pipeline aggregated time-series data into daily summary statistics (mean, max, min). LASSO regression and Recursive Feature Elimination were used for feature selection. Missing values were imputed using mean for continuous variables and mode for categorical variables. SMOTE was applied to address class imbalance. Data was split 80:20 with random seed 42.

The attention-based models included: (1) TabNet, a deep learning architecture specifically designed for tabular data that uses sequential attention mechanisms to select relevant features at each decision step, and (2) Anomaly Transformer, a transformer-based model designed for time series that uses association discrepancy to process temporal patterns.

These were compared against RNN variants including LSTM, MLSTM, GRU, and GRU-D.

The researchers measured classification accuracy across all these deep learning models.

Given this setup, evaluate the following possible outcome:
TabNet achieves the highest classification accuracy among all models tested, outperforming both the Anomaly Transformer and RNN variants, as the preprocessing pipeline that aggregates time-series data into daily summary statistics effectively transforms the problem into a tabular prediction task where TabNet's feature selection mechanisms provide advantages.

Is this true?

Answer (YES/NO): YES